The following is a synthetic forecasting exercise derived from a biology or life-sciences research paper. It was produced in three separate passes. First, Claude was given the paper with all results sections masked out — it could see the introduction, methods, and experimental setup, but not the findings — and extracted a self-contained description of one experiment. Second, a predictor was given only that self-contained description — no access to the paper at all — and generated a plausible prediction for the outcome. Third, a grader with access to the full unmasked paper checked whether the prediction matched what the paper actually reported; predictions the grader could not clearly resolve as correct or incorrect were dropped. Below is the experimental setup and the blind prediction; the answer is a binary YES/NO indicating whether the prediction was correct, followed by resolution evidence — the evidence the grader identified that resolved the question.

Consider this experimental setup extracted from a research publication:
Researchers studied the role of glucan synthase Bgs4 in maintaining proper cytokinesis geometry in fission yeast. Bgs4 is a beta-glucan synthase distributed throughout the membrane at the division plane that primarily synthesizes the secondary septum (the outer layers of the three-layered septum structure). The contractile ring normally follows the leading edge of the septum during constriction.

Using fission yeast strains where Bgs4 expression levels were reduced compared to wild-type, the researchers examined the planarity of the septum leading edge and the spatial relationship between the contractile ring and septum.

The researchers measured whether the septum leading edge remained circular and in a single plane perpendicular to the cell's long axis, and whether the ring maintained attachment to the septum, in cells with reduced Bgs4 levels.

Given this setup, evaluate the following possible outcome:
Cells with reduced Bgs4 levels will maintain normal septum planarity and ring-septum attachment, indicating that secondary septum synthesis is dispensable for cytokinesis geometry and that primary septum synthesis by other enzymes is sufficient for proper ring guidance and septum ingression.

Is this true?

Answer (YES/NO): NO